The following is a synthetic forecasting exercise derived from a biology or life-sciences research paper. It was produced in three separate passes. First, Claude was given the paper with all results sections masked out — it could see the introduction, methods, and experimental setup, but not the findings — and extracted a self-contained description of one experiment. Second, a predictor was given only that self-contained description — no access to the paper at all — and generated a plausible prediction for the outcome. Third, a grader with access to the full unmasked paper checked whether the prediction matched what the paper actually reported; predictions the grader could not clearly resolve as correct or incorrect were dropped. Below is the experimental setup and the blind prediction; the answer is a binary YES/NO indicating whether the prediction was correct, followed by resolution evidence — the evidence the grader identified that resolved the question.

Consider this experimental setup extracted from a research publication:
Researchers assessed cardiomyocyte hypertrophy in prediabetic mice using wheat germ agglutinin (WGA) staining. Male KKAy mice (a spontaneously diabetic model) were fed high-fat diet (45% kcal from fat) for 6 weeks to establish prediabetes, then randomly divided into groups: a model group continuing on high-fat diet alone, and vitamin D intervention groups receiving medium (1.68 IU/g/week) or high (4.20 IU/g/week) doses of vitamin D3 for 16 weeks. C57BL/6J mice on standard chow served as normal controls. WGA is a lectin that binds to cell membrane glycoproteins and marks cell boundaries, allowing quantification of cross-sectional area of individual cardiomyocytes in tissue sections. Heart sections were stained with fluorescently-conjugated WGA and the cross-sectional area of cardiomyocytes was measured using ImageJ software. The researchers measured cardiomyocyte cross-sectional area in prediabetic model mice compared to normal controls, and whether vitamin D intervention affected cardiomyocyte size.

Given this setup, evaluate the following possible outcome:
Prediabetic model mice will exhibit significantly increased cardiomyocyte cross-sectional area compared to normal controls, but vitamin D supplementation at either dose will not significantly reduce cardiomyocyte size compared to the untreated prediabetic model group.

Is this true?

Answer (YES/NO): NO